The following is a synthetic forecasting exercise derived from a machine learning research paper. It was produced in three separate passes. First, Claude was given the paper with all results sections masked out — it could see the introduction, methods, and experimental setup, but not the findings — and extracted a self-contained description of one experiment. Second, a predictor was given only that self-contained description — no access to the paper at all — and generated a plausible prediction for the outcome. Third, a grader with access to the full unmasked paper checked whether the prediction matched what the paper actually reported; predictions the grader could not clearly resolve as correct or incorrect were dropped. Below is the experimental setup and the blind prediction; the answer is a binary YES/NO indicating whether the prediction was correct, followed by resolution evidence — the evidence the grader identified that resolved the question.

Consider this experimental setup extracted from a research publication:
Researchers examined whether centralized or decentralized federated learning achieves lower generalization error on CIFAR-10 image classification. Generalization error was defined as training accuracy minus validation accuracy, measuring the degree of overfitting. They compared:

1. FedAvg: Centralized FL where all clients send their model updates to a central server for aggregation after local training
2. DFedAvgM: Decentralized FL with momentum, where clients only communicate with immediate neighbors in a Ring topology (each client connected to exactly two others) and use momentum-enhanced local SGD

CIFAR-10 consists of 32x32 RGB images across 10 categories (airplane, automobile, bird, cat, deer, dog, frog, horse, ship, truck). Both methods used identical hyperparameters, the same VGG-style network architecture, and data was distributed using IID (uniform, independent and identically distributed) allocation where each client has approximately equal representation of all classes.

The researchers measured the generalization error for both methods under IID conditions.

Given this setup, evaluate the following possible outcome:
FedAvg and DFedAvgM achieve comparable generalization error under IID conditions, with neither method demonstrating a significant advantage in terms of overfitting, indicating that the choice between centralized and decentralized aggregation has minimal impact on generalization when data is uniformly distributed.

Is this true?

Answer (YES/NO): NO